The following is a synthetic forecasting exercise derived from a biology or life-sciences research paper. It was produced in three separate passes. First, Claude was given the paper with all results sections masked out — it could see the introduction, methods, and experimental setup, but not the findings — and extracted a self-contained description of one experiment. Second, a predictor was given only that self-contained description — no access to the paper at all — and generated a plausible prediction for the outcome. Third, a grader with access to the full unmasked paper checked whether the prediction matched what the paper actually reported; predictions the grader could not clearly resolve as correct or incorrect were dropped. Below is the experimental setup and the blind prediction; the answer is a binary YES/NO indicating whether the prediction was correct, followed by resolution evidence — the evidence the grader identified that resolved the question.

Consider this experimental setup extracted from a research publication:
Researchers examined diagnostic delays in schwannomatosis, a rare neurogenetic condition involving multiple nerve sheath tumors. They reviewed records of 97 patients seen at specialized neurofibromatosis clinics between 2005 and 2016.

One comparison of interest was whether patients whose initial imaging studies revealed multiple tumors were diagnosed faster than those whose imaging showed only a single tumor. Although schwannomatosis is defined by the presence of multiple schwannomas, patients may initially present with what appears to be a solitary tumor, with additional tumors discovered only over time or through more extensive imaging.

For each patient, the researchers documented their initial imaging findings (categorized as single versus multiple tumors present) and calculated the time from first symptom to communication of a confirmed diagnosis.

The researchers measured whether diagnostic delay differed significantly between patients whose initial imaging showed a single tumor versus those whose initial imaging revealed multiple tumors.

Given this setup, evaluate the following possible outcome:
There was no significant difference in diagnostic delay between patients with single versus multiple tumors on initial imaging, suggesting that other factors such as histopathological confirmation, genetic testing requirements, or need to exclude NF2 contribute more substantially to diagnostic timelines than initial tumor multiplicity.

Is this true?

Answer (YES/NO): NO